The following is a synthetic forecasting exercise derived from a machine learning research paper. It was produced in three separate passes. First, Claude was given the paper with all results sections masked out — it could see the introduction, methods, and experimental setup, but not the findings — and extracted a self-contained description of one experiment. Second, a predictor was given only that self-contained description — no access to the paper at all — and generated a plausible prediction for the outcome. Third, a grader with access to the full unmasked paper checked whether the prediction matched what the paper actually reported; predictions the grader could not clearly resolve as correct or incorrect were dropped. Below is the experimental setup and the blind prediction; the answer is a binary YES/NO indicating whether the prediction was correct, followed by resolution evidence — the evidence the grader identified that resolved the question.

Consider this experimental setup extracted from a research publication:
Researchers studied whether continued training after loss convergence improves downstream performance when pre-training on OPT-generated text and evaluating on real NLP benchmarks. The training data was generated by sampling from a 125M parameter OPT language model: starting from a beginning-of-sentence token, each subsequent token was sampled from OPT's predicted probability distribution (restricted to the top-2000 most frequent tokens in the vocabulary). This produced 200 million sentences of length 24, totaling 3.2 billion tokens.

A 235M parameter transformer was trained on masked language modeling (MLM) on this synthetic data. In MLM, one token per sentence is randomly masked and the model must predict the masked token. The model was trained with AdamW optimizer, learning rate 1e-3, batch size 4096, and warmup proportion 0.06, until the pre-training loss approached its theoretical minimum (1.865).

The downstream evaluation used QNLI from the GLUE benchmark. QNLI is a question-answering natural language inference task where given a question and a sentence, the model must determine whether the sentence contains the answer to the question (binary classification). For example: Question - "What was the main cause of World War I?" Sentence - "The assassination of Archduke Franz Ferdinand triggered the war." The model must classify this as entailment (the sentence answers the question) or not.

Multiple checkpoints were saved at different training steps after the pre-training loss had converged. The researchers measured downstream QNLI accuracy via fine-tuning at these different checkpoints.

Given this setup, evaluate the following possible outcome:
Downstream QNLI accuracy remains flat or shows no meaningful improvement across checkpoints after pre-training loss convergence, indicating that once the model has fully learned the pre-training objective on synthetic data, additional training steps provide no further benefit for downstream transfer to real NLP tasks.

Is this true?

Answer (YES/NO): NO